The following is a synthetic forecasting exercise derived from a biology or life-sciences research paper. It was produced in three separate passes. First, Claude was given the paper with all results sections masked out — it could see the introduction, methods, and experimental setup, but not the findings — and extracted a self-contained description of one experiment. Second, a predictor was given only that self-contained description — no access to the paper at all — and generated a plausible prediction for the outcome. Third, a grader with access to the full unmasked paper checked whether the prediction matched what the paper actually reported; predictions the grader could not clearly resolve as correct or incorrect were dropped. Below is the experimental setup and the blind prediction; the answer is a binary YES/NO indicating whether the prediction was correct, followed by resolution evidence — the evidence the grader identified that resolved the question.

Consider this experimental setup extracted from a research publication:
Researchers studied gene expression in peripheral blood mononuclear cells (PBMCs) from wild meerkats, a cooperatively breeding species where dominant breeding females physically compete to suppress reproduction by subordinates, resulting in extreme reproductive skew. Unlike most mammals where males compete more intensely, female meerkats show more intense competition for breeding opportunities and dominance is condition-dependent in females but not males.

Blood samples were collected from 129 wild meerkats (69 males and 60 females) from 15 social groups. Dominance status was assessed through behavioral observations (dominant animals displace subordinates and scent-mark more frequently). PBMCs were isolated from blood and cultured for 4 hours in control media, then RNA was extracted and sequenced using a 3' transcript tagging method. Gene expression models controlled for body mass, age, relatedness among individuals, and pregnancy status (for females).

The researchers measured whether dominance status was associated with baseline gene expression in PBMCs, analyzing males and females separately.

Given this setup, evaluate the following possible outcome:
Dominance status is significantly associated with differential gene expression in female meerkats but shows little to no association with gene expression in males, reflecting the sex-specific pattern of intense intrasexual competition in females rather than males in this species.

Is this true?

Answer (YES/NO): YES